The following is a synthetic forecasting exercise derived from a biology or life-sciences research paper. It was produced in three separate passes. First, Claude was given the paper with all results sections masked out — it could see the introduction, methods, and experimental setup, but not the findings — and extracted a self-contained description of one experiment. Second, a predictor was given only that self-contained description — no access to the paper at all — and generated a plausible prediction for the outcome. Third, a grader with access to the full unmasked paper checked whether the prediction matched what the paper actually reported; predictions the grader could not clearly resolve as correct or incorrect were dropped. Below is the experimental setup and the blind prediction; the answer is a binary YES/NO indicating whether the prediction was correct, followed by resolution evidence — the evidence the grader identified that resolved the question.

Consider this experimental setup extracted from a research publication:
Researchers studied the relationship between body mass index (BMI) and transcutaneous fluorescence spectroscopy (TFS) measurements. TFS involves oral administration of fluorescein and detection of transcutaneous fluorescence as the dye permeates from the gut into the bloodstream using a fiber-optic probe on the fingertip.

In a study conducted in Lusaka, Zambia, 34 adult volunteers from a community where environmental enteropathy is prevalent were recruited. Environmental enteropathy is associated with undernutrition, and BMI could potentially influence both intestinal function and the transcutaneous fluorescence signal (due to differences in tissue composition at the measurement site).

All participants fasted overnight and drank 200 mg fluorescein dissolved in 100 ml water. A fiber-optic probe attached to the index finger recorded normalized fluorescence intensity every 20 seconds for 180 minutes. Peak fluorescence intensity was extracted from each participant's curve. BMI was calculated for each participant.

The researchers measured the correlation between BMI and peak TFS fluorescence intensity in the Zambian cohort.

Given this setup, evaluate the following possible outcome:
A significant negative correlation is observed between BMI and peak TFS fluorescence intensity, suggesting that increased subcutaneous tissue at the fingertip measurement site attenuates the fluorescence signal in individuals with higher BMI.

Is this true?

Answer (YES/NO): NO